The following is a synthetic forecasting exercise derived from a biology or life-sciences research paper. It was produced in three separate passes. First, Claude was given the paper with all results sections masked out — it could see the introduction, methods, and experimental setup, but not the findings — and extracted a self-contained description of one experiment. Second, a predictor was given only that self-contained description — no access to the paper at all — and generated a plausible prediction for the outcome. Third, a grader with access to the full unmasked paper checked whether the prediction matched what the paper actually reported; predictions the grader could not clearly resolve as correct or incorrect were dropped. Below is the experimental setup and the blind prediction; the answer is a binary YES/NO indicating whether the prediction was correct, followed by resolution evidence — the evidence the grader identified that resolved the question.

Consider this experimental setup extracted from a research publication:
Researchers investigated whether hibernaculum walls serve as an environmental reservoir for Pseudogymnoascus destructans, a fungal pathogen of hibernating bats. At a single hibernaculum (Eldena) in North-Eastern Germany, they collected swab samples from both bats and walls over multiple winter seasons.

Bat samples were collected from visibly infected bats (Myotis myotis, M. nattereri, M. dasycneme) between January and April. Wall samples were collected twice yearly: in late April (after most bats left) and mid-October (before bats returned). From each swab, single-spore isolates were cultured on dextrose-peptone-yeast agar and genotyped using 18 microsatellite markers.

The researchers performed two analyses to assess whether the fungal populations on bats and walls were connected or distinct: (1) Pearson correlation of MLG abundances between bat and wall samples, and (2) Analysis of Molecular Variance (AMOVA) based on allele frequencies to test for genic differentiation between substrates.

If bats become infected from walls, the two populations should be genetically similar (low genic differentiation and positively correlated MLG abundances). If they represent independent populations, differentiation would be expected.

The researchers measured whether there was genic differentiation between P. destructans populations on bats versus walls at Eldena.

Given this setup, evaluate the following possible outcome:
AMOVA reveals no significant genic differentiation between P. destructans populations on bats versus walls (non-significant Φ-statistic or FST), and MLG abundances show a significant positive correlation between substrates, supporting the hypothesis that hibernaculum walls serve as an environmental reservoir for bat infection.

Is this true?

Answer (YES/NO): YES